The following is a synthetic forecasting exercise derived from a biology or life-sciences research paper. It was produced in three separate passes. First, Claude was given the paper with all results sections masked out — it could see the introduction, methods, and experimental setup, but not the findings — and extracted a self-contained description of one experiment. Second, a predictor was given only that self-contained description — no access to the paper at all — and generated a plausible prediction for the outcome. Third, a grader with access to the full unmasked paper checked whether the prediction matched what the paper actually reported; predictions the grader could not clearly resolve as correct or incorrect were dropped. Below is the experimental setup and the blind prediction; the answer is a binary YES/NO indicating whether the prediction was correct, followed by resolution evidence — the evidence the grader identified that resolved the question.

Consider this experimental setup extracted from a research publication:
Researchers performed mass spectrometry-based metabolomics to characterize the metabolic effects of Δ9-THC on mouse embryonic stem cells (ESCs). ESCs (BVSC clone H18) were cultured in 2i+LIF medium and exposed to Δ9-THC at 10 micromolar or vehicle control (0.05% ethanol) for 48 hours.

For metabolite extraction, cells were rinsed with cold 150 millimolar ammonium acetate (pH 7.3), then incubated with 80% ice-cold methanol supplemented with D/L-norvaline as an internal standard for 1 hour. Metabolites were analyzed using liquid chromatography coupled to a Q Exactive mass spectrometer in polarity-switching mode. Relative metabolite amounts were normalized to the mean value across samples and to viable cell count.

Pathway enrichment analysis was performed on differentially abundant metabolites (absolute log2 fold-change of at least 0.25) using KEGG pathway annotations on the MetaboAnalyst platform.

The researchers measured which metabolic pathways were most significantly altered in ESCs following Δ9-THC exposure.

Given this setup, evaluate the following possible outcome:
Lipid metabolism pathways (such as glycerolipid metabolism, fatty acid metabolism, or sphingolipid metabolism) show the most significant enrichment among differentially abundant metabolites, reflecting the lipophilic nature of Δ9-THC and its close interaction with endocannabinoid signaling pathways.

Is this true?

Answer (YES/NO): NO